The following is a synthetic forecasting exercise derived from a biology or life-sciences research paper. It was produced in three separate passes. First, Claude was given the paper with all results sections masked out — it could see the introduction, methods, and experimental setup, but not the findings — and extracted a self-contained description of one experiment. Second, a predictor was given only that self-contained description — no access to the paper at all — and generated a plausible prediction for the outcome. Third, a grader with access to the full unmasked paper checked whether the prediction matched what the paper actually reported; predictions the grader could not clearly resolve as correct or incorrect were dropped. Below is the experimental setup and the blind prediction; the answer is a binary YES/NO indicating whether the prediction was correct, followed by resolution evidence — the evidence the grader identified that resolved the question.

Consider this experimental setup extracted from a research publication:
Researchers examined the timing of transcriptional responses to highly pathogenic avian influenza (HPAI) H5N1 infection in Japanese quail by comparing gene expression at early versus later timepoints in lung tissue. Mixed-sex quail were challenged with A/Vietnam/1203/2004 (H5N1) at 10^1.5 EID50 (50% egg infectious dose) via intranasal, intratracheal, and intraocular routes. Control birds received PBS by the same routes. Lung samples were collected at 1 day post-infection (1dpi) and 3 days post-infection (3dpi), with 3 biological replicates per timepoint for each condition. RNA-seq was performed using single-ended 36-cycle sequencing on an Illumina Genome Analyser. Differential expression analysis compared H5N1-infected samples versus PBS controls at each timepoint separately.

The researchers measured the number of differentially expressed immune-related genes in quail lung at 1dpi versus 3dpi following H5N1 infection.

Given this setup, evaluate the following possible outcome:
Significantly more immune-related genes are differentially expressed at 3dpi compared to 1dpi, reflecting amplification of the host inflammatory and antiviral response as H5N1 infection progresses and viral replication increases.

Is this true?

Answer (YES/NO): NO